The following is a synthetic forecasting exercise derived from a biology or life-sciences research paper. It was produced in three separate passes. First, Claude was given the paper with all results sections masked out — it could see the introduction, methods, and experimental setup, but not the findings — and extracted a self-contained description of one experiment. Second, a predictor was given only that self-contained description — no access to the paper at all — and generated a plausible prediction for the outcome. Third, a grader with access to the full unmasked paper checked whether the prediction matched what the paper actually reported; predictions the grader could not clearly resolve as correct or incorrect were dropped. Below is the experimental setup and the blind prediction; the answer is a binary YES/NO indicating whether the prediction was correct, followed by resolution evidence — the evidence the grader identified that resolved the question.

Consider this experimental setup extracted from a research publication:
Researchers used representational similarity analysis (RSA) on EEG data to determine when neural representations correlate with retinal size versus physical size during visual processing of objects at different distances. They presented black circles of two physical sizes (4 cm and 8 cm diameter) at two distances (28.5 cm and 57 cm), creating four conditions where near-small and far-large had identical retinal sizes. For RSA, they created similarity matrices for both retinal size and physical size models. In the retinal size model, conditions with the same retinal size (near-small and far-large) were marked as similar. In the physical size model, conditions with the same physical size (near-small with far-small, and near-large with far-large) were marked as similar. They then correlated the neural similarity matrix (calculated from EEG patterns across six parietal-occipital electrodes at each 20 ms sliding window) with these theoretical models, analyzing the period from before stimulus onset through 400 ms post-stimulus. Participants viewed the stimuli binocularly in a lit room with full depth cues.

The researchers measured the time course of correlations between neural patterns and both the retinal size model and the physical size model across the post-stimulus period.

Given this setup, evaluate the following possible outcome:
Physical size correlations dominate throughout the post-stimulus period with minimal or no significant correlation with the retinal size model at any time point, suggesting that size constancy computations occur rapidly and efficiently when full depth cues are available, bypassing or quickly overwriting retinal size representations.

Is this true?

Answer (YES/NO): NO